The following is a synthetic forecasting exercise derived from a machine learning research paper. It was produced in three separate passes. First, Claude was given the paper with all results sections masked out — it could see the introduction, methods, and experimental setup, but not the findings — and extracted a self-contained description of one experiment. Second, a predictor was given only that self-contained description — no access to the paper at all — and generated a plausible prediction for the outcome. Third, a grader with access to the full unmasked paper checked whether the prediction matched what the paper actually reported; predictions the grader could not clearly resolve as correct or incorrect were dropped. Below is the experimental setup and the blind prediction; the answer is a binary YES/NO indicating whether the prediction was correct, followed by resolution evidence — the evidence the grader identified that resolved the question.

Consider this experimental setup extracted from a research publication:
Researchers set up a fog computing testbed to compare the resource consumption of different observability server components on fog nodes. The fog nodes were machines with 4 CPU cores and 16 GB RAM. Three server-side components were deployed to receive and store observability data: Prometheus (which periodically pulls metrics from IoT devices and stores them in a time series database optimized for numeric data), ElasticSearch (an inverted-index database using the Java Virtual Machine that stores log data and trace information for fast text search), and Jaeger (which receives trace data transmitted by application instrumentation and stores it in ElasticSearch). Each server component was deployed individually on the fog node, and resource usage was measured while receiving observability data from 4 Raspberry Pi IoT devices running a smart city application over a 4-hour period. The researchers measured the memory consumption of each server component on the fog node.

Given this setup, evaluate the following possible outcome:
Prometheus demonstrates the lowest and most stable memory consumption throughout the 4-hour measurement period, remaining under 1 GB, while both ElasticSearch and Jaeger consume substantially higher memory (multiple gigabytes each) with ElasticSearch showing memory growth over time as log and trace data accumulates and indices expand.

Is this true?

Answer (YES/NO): NO